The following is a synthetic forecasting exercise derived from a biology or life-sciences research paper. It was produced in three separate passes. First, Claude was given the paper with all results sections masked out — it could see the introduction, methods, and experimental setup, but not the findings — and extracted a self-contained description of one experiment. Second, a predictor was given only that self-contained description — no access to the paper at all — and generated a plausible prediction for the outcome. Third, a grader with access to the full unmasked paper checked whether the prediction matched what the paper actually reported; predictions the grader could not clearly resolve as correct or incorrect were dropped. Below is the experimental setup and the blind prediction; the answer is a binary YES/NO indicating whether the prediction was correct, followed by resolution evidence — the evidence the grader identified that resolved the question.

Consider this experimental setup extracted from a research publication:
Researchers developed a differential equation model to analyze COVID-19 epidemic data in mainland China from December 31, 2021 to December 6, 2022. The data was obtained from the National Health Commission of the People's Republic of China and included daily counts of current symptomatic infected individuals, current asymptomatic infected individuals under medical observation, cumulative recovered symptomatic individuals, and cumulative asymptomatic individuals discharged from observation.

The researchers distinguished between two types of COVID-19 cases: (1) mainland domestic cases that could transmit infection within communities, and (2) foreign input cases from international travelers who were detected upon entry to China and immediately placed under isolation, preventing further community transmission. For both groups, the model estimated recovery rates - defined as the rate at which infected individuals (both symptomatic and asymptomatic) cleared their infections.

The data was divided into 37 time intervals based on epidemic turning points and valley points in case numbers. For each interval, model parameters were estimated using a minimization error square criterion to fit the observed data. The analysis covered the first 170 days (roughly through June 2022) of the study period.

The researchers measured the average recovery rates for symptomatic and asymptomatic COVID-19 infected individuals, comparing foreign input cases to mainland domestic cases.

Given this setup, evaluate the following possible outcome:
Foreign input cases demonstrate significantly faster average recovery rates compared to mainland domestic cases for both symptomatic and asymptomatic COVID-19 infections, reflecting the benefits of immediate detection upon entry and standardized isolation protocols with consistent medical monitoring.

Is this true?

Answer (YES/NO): YES